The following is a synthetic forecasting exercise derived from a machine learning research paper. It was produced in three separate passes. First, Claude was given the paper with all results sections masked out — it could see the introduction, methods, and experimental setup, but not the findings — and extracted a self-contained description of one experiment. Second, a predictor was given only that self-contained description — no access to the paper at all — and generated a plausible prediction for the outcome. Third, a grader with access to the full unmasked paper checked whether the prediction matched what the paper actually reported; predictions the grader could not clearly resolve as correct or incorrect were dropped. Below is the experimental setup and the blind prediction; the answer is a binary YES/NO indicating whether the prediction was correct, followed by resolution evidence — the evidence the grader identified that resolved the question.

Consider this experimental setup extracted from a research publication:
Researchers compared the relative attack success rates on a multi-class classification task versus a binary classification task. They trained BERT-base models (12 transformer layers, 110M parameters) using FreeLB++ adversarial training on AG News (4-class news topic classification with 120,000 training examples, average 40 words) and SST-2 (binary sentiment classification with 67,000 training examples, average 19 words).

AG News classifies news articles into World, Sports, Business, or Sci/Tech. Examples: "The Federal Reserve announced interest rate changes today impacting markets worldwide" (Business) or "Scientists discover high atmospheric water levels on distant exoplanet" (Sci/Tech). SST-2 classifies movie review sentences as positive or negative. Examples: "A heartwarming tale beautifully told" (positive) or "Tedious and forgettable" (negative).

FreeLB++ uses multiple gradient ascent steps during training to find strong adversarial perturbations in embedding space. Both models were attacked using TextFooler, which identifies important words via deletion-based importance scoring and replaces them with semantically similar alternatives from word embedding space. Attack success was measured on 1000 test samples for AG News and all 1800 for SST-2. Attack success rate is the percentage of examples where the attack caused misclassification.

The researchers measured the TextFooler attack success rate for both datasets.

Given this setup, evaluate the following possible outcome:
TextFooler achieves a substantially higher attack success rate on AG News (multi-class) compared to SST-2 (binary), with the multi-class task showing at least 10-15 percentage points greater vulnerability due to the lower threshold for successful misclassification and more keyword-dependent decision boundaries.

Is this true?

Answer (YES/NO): NO